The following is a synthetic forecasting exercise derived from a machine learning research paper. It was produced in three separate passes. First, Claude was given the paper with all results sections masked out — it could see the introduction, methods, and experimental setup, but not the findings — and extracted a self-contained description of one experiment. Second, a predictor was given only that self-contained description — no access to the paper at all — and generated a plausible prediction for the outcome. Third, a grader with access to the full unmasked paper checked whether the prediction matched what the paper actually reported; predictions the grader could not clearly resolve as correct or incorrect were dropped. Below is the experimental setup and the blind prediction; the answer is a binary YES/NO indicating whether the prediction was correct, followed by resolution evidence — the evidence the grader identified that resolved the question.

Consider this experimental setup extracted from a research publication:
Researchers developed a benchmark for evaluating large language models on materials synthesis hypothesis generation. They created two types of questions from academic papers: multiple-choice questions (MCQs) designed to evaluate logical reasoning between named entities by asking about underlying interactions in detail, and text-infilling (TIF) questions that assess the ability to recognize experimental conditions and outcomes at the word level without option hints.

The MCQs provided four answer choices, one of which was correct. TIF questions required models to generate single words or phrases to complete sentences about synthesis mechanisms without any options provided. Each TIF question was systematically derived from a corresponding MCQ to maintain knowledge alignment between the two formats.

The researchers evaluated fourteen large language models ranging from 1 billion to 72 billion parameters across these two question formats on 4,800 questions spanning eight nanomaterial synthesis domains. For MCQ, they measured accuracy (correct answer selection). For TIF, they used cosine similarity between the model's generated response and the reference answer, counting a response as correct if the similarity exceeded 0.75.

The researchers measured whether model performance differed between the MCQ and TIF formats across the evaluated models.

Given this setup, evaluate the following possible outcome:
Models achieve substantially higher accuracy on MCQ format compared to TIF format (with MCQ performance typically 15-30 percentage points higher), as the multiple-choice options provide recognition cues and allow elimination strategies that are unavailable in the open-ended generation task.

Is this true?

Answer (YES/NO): YES